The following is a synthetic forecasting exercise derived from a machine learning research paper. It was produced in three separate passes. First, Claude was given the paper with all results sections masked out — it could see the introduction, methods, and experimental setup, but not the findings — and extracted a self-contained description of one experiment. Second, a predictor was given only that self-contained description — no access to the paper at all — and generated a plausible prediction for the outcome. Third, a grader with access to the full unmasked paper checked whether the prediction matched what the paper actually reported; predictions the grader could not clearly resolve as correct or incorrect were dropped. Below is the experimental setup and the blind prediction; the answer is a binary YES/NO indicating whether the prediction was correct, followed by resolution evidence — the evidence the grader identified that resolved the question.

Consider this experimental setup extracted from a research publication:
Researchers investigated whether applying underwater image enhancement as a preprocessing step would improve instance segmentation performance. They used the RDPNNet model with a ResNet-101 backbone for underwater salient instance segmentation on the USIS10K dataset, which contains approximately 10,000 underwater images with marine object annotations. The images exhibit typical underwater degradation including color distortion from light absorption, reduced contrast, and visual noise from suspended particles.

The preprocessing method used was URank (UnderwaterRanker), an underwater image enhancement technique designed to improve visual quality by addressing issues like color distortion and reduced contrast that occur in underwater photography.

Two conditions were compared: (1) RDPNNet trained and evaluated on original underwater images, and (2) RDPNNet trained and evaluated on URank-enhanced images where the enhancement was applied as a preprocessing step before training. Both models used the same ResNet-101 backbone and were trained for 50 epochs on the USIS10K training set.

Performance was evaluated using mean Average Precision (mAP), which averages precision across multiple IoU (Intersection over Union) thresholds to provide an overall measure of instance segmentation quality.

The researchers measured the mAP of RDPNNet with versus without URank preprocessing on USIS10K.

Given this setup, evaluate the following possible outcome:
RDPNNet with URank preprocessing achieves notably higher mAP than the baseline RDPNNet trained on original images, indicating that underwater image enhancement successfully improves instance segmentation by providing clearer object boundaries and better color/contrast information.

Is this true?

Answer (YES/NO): NO